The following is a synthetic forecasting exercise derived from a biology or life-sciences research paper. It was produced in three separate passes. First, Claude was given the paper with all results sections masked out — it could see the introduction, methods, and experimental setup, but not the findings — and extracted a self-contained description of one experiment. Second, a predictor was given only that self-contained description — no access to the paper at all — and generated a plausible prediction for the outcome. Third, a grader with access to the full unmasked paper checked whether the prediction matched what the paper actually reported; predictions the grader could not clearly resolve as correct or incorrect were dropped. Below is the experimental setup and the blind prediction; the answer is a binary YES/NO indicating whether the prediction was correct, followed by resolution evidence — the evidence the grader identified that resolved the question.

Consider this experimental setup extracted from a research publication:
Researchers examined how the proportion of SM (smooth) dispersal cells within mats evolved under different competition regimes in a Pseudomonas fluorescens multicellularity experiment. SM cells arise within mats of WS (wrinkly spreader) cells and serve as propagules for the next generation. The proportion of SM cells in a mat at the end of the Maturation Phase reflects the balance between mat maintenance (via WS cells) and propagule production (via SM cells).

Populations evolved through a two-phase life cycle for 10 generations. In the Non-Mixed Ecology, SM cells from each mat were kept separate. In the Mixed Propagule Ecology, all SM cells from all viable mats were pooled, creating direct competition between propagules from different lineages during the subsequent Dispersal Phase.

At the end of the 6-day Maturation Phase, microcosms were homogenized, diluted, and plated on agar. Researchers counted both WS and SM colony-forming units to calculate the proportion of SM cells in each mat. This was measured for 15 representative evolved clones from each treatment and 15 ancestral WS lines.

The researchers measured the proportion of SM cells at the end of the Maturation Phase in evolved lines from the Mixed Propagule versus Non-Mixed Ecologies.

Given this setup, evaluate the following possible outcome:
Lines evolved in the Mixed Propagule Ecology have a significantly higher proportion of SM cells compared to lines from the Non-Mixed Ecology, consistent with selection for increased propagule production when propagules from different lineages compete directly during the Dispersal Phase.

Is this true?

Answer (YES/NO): NO